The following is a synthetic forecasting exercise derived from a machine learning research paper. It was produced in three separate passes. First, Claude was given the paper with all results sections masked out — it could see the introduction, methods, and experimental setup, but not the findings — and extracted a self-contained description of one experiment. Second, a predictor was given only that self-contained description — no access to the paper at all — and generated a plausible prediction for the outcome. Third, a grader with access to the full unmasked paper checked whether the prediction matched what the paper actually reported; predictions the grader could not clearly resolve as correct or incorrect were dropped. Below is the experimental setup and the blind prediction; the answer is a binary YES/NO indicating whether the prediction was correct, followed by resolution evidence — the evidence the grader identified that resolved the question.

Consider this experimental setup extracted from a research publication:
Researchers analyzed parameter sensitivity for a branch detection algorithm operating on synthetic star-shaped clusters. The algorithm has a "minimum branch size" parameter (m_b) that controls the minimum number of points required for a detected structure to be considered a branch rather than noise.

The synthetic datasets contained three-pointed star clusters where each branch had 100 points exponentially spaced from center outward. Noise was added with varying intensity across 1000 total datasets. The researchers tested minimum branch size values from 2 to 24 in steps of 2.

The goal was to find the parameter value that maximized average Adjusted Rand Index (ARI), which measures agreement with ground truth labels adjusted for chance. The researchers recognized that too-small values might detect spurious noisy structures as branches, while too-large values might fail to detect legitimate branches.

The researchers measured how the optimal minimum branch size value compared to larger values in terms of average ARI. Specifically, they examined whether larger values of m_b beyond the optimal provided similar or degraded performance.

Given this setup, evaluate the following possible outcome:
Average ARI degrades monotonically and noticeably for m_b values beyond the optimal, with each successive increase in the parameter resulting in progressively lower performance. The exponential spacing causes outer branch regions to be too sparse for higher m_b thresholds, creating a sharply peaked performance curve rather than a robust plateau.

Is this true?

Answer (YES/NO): NO